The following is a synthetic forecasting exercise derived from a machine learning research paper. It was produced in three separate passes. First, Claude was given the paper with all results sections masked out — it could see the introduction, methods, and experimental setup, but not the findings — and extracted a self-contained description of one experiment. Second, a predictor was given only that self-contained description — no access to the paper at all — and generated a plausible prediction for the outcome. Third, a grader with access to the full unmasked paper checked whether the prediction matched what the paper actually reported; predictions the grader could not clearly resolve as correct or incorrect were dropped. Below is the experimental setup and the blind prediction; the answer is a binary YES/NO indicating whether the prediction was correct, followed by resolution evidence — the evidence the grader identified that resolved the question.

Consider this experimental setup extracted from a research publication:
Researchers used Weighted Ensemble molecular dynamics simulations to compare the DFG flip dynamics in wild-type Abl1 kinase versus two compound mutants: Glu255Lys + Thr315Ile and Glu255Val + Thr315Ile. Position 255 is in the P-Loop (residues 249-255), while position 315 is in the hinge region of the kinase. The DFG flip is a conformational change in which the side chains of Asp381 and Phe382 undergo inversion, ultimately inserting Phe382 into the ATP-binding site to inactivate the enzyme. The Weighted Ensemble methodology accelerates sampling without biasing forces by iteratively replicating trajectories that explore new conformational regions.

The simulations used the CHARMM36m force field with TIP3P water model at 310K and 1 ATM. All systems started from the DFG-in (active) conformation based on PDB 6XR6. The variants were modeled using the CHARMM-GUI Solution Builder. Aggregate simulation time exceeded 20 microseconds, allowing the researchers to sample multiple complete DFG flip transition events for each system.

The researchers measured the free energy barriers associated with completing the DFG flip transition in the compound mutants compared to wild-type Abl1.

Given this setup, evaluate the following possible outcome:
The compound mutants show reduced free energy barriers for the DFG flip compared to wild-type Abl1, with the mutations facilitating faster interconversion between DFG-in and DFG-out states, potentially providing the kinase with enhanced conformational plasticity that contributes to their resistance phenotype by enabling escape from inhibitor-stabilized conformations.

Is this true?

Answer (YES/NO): NO